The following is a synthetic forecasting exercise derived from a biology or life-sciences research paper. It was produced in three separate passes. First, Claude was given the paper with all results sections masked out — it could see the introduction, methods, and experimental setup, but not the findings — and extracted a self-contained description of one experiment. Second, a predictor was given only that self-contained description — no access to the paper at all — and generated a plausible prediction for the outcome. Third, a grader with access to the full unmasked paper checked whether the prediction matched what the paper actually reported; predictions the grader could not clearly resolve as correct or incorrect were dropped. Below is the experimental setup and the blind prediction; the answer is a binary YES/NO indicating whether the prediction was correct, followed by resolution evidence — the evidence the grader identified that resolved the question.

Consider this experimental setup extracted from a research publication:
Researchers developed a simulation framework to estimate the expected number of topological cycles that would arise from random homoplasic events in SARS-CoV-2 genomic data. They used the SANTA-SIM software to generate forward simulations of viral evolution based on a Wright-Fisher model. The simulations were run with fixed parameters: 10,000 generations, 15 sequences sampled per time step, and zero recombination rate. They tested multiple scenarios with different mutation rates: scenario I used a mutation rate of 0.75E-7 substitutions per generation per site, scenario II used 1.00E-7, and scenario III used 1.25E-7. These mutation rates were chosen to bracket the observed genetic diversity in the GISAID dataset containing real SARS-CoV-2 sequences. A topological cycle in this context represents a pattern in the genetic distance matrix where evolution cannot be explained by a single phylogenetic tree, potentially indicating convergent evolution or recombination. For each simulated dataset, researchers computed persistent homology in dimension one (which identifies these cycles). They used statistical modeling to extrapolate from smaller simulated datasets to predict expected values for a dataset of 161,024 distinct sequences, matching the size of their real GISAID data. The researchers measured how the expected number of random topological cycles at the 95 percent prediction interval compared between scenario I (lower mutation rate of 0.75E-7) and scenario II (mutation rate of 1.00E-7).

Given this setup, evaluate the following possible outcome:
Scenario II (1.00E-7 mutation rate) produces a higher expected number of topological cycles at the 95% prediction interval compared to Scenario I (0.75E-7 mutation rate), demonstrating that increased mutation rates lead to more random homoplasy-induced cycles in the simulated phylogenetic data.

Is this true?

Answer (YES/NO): NO